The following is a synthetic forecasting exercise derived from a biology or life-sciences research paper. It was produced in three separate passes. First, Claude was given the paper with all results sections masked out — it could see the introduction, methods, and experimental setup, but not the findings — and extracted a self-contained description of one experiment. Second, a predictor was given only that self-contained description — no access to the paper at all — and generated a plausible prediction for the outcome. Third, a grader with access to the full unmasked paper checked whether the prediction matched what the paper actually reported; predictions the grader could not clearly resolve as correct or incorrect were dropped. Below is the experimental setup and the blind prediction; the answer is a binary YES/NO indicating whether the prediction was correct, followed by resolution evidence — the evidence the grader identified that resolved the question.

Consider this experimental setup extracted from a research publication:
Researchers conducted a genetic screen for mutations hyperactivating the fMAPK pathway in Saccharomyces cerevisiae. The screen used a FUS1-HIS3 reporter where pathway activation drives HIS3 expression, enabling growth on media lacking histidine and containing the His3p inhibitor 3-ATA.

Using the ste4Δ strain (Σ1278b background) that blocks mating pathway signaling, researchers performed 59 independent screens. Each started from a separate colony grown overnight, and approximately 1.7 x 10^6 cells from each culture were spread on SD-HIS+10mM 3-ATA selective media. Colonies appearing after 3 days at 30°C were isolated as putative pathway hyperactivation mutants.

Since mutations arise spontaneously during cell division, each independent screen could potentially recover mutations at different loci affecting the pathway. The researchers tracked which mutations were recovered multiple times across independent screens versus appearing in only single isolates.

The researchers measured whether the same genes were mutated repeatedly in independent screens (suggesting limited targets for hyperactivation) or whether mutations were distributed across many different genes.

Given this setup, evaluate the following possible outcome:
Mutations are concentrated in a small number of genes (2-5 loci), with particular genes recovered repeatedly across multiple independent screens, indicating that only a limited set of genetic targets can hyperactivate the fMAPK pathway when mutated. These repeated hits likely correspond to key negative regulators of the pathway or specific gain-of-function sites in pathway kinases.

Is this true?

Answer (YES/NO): YES